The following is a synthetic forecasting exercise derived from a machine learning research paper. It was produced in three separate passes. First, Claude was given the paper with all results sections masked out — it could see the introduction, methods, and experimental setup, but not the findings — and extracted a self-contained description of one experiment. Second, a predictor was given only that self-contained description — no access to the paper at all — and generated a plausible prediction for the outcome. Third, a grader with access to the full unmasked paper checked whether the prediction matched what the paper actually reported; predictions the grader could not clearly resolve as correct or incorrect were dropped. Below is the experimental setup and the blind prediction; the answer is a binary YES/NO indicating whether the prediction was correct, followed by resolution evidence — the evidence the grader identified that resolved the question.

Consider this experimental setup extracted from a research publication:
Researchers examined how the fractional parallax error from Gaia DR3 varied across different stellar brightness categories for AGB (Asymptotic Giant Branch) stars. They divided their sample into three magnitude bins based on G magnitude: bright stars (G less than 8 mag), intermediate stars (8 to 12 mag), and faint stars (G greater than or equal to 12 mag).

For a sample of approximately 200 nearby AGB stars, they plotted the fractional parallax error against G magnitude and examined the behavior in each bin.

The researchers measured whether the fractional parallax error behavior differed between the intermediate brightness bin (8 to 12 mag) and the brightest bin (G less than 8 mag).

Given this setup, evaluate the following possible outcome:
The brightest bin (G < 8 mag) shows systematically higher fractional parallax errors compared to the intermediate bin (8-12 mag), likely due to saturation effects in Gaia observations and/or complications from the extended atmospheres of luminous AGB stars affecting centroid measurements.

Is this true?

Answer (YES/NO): NO